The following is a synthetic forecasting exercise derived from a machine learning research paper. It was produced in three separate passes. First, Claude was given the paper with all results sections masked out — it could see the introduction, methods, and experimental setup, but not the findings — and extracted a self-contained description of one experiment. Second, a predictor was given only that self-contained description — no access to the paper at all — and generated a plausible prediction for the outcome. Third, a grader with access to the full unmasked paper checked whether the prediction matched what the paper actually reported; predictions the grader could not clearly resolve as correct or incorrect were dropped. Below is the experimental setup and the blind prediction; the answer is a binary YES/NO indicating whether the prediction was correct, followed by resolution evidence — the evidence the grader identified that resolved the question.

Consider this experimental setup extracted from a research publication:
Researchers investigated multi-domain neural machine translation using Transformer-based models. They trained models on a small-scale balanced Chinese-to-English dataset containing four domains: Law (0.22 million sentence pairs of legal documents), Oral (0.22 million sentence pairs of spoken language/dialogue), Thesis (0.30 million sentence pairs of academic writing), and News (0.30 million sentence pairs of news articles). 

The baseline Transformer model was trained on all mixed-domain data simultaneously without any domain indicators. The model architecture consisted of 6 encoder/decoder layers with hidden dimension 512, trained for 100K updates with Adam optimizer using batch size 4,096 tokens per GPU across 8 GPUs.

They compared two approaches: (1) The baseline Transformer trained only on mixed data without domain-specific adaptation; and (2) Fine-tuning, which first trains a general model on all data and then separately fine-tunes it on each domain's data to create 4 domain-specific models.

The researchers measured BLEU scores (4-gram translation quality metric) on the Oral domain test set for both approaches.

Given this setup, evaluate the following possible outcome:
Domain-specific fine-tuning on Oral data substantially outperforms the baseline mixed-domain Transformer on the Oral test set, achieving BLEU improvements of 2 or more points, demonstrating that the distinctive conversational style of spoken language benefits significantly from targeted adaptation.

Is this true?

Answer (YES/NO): NO